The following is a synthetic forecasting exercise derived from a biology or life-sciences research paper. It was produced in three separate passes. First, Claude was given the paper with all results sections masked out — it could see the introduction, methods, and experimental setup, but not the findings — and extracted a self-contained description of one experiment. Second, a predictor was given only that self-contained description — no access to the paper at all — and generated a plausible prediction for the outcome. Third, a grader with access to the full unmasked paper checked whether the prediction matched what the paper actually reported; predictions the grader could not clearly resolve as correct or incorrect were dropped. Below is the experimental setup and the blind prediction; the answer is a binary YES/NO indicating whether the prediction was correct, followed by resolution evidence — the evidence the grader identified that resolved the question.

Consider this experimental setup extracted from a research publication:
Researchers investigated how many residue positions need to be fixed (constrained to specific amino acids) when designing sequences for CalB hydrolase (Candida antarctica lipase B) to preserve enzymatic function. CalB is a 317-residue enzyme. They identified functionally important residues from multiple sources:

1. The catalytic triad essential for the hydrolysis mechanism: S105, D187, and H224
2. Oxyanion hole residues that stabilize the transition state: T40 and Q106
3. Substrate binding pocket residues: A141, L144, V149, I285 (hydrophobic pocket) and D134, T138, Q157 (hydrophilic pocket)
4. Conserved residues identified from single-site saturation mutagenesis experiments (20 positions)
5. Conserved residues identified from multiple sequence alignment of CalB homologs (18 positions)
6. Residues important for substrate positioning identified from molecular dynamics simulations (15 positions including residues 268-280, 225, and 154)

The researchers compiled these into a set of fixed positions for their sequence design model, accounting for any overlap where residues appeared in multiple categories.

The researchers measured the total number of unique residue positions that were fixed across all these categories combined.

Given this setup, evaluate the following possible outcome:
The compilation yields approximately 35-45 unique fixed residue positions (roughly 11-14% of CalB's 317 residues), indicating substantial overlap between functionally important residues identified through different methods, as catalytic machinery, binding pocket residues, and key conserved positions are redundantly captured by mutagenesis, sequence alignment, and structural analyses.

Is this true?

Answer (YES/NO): NO